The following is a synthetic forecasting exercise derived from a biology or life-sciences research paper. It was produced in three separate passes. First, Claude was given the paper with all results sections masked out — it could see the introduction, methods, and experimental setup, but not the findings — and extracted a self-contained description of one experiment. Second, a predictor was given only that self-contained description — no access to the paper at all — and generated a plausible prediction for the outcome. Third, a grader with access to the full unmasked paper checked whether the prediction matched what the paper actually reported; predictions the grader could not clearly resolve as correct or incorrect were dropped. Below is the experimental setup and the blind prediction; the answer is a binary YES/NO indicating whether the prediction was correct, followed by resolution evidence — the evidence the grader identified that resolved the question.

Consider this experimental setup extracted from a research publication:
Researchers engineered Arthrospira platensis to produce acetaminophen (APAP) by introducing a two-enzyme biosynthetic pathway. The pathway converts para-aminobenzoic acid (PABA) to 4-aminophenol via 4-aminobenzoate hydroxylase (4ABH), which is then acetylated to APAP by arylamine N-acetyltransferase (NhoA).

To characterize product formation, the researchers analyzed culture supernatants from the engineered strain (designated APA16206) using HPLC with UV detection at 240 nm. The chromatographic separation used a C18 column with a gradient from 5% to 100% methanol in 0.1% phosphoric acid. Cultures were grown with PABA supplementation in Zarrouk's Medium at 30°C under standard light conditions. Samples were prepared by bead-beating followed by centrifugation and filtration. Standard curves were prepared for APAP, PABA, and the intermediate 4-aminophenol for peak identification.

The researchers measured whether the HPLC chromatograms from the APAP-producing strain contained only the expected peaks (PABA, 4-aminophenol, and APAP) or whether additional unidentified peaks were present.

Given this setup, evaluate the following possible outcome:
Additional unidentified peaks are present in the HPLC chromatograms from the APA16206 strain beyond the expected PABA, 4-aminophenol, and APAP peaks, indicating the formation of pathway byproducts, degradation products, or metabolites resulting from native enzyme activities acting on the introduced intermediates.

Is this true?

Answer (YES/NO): YES